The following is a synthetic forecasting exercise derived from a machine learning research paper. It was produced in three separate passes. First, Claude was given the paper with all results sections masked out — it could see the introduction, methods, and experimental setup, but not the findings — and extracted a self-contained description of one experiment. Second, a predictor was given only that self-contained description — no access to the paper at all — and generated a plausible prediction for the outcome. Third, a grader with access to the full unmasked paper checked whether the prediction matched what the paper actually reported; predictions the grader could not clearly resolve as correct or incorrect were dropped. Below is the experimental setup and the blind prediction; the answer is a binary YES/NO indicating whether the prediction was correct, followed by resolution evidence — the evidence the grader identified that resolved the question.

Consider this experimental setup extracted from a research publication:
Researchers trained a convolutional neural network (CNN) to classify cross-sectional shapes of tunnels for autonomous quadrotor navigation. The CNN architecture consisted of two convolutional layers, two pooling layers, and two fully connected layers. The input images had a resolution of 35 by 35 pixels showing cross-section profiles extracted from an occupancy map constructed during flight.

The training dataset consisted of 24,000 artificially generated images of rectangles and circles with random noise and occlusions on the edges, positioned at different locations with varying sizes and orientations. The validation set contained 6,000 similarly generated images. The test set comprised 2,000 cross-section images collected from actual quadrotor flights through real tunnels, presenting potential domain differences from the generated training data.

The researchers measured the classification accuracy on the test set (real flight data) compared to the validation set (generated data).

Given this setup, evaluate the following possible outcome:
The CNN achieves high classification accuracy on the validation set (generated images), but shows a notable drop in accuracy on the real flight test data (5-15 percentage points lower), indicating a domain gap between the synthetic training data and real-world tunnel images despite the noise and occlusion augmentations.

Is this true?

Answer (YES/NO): NO